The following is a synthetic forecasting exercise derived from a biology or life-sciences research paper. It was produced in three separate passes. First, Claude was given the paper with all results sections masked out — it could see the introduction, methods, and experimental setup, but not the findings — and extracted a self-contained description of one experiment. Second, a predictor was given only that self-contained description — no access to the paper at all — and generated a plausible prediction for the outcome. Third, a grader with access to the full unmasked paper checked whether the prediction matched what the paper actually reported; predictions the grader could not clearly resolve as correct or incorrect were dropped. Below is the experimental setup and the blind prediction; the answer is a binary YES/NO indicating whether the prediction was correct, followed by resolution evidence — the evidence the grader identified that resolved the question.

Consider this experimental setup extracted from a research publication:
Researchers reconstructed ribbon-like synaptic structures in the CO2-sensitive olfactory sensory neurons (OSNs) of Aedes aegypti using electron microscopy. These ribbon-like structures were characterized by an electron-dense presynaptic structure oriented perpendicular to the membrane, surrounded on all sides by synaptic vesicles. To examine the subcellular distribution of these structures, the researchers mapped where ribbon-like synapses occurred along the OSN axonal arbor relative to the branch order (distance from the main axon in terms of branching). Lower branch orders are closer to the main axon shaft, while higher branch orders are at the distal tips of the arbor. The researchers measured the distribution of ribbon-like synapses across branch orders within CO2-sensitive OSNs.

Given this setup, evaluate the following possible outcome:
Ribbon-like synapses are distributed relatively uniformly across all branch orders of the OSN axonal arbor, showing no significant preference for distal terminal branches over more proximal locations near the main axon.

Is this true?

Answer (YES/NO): NO